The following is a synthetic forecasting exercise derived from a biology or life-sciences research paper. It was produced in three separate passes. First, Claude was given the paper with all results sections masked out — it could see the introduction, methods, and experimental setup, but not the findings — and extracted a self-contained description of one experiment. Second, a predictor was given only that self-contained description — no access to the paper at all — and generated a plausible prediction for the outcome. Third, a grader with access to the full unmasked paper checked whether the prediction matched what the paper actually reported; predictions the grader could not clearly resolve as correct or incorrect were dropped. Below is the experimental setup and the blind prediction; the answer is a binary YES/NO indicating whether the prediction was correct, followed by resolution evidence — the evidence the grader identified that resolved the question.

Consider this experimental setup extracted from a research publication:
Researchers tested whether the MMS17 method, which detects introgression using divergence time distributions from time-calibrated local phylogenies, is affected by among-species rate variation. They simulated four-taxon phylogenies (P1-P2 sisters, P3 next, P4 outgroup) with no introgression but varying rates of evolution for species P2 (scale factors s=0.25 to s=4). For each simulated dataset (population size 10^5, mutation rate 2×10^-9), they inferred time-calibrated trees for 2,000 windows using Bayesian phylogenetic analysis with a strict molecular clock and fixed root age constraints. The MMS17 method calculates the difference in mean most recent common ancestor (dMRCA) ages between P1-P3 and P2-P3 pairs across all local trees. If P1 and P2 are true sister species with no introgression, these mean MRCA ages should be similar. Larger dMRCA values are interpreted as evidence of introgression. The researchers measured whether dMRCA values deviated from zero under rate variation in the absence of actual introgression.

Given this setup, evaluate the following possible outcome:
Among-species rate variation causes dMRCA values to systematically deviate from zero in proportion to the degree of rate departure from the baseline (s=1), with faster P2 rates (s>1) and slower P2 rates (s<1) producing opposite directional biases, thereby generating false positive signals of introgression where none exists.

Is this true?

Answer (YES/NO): NO